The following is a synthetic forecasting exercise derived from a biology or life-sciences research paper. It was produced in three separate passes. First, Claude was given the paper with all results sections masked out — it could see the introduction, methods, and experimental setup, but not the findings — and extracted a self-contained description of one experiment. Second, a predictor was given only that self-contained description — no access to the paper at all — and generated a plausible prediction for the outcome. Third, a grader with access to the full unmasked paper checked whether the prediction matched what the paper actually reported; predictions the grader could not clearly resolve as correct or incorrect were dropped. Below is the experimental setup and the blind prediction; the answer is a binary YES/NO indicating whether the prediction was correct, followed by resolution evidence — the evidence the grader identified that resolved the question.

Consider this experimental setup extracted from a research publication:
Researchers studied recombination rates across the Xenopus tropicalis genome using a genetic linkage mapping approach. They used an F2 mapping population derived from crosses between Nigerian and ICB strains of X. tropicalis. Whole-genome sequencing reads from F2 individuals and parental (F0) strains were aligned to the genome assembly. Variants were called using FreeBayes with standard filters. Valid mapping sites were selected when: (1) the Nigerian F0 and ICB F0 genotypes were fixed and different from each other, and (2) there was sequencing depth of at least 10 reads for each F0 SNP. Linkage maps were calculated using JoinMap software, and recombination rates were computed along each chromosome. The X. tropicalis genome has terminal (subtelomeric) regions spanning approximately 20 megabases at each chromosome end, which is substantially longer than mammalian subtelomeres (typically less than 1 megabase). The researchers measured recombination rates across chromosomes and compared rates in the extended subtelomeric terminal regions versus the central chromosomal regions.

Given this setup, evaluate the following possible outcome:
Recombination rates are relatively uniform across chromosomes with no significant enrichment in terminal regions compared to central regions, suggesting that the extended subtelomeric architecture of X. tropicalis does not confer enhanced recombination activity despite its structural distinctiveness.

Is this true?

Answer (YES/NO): NO